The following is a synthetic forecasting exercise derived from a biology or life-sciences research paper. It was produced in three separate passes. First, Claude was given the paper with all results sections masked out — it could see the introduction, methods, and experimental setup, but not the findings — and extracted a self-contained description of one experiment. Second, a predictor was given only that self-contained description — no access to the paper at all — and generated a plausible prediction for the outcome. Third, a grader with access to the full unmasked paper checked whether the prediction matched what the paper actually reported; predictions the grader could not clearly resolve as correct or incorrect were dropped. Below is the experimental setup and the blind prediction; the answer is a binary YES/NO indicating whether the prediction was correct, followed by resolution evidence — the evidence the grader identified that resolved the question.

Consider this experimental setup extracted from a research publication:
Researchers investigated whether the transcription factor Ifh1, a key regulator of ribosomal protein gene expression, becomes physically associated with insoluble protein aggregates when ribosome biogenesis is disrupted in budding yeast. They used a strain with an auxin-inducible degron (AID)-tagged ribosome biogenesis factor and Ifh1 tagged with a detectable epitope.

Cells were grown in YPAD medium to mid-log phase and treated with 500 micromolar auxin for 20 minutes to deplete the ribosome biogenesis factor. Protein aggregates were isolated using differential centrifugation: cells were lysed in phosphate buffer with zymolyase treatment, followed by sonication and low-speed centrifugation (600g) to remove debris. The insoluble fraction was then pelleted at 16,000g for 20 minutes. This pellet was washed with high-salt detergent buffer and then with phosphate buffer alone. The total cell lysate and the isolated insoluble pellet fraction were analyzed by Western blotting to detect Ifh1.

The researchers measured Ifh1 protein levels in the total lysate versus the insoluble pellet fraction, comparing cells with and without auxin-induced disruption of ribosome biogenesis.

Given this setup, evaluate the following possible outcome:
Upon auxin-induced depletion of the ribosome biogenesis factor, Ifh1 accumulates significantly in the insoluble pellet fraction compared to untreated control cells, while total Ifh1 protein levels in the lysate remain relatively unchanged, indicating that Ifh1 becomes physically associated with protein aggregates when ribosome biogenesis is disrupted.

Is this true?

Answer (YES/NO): YES